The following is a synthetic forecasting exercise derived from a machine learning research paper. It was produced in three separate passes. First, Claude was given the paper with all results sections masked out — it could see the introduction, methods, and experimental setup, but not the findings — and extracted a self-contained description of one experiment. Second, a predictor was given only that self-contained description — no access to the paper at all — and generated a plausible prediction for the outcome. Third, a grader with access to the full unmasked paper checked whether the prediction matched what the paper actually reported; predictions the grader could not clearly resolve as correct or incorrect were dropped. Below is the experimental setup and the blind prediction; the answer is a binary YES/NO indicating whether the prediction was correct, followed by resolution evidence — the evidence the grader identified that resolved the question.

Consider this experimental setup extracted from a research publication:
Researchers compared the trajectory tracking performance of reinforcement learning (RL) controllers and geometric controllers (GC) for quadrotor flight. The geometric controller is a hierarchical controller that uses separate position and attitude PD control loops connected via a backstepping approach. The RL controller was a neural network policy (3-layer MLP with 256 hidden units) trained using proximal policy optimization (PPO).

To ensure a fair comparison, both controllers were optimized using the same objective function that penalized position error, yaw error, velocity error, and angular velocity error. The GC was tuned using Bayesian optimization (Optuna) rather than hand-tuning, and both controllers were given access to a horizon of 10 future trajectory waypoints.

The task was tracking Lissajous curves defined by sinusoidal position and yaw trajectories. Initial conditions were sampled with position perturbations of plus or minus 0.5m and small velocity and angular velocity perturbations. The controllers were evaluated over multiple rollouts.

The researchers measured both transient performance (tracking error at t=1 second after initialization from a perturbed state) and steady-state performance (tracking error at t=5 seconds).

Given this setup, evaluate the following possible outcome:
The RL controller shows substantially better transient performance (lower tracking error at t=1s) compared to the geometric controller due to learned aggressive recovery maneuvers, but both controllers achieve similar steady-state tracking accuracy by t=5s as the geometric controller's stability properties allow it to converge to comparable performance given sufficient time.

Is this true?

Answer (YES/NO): NO